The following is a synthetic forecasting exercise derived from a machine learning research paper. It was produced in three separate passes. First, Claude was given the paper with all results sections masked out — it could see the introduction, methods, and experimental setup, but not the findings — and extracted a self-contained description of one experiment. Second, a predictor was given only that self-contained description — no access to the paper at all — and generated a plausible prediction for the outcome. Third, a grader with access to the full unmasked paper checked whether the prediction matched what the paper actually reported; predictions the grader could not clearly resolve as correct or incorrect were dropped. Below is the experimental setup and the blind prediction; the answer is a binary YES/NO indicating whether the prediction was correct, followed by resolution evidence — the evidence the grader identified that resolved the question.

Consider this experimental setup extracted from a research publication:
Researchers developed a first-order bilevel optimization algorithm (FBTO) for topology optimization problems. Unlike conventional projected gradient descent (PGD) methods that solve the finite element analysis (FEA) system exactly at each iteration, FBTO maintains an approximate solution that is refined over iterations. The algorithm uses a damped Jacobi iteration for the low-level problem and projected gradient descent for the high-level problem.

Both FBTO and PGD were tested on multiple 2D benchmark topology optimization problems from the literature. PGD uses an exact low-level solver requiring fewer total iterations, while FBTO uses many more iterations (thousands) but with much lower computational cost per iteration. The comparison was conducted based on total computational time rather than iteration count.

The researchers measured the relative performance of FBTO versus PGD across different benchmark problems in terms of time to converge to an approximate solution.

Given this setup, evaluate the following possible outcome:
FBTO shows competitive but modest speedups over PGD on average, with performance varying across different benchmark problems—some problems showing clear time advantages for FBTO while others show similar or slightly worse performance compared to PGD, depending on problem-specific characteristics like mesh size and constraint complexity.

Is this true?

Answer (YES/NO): NO